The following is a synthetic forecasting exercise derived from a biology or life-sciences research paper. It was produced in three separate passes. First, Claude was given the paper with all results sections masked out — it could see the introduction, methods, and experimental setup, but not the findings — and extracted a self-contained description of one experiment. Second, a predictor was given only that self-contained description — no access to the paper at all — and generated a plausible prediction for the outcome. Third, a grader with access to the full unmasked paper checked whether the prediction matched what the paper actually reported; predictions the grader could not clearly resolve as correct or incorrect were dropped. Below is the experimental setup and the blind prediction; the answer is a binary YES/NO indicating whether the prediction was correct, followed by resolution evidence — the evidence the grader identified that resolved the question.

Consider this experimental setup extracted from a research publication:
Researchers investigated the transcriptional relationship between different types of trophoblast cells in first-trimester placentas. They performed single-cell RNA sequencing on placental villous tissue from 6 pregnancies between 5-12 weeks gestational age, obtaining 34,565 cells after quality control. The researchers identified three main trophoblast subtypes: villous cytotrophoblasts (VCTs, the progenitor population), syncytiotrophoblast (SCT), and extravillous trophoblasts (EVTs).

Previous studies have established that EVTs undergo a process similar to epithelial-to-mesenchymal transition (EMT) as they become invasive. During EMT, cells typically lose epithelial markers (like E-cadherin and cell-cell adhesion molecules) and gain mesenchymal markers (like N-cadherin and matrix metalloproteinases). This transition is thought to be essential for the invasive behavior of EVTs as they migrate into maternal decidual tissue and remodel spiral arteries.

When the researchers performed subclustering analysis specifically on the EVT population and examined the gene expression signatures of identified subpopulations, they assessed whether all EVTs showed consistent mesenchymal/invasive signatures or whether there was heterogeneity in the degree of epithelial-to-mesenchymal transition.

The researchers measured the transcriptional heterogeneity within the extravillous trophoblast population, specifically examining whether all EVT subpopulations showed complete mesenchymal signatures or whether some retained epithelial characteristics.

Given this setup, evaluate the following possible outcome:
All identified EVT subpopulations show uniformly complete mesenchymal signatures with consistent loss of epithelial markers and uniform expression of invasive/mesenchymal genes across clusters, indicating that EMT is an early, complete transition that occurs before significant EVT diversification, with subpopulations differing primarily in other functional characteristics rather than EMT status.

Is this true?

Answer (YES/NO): NO